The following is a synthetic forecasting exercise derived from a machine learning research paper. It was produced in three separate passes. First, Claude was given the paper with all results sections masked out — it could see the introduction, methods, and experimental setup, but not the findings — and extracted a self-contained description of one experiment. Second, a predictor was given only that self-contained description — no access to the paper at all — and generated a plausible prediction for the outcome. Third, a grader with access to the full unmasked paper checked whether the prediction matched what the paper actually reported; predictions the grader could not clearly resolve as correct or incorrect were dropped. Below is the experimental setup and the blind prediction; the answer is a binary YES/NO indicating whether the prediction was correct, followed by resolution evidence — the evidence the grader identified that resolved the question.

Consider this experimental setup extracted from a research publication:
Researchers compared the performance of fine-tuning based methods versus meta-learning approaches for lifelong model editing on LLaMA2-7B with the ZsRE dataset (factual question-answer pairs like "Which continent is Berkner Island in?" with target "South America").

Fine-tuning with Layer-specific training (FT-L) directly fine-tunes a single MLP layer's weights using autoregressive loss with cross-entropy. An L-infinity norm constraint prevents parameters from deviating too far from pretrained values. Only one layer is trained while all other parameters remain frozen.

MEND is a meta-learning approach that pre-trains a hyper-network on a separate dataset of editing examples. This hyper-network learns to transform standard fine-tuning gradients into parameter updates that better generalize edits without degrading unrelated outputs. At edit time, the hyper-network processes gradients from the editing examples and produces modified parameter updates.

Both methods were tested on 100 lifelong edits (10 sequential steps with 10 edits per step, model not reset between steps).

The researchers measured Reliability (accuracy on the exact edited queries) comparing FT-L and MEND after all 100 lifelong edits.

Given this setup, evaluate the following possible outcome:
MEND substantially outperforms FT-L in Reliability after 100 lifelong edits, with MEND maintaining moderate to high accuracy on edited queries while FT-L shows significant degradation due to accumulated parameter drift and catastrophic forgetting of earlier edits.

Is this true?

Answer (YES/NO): NO